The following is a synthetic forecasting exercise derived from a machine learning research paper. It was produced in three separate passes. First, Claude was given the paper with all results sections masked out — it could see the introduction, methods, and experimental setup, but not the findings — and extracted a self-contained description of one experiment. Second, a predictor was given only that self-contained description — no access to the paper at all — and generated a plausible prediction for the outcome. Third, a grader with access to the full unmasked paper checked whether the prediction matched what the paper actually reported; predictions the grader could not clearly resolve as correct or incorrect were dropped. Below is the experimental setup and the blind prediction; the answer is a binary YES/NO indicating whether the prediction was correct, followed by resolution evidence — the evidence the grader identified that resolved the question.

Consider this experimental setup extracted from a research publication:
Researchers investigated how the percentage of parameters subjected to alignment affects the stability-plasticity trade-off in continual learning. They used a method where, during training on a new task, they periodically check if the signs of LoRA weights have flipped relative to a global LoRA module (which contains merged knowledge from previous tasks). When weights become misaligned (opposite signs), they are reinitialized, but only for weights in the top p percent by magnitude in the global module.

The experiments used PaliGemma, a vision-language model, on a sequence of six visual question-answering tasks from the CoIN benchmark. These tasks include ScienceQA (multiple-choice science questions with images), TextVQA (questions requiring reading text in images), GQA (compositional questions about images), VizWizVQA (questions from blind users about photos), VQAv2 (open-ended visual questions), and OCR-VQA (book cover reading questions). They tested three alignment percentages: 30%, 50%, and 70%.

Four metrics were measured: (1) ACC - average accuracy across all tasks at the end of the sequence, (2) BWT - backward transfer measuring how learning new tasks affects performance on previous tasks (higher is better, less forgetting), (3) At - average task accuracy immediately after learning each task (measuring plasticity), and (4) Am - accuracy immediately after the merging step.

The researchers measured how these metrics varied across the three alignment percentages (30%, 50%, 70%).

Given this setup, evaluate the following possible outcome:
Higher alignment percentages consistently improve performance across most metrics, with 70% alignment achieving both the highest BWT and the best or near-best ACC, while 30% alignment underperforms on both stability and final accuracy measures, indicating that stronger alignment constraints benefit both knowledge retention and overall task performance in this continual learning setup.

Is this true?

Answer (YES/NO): NO